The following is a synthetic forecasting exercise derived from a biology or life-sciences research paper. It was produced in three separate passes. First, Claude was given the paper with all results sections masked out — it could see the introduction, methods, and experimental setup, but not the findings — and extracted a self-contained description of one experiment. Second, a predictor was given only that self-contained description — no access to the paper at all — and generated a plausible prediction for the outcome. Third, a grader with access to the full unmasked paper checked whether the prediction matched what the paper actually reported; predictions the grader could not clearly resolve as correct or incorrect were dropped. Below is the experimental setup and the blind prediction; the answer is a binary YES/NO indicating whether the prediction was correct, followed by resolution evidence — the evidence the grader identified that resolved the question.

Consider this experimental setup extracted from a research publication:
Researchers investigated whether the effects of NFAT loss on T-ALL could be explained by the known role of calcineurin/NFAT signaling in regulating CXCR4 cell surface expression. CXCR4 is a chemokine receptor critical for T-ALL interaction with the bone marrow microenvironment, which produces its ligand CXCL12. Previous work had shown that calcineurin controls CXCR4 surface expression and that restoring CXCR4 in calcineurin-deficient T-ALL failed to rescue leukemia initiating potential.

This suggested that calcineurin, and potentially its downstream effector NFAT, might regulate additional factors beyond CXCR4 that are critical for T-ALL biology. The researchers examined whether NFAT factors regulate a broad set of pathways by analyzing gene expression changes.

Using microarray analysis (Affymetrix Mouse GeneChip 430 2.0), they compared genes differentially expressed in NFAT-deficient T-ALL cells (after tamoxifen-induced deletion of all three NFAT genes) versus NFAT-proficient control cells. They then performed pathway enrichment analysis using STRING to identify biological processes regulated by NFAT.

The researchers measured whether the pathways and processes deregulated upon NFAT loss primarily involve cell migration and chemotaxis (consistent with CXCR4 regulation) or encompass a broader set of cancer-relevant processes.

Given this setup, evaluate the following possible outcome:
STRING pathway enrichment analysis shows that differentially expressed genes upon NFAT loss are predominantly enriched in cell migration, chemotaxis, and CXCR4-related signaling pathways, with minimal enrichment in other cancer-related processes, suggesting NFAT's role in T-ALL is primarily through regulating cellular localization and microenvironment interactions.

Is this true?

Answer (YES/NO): NO